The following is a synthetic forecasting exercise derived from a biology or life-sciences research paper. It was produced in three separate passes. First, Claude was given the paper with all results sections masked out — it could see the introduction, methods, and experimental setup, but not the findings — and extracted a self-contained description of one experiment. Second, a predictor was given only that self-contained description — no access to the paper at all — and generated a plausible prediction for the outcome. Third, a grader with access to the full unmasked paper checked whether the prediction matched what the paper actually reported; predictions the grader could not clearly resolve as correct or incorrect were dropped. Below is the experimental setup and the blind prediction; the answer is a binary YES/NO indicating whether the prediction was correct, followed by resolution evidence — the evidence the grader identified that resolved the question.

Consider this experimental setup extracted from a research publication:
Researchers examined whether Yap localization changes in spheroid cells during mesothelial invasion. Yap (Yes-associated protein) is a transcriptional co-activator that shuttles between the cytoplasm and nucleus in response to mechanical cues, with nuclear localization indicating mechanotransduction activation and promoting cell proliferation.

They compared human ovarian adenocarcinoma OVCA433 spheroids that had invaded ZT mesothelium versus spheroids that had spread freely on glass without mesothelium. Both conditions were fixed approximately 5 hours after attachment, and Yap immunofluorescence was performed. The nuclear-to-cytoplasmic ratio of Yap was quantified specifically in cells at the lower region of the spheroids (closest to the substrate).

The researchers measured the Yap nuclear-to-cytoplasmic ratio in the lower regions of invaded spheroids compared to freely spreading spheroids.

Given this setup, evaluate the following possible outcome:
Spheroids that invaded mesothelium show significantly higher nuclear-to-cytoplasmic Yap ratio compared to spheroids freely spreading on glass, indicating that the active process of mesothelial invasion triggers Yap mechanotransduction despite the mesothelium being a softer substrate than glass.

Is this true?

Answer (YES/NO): NO